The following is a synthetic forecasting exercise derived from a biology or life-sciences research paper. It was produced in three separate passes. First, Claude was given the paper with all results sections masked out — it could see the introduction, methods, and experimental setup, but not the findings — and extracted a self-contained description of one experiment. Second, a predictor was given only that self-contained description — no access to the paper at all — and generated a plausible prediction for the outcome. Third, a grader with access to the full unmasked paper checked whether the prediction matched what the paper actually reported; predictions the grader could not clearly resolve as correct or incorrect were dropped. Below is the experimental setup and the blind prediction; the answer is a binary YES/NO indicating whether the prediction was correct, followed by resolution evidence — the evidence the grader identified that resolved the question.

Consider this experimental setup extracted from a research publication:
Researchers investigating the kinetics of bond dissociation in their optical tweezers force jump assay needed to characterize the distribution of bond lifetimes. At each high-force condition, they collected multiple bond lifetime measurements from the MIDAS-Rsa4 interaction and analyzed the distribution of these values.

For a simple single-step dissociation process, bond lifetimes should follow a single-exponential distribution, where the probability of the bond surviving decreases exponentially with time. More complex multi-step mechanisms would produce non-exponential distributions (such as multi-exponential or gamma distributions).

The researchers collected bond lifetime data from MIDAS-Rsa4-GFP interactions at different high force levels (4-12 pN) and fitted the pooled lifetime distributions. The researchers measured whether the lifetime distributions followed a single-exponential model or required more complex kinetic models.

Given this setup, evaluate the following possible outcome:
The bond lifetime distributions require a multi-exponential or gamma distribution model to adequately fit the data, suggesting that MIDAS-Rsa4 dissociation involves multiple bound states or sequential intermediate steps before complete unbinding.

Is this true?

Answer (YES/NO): NO